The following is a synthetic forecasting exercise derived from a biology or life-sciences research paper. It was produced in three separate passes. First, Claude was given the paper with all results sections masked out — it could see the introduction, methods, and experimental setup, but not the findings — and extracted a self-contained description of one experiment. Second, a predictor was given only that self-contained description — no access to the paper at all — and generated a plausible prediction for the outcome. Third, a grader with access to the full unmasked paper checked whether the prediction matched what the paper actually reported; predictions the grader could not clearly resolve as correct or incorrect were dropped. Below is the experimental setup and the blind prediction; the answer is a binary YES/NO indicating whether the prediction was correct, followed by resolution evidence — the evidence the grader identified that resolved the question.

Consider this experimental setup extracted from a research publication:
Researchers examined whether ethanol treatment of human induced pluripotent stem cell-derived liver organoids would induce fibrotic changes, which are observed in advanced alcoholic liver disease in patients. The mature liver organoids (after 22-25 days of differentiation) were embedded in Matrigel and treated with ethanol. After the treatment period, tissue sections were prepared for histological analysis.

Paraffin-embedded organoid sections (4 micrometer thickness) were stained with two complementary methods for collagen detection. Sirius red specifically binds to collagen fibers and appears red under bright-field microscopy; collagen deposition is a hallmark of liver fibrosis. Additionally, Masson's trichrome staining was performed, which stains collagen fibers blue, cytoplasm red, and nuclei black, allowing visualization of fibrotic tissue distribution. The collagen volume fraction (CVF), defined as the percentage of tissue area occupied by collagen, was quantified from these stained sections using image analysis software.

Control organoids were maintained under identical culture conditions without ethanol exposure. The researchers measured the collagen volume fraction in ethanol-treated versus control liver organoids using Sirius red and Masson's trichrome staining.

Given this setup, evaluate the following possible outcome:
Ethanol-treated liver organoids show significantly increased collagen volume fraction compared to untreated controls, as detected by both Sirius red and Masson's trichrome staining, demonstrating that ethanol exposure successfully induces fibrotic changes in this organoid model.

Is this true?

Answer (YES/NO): YES